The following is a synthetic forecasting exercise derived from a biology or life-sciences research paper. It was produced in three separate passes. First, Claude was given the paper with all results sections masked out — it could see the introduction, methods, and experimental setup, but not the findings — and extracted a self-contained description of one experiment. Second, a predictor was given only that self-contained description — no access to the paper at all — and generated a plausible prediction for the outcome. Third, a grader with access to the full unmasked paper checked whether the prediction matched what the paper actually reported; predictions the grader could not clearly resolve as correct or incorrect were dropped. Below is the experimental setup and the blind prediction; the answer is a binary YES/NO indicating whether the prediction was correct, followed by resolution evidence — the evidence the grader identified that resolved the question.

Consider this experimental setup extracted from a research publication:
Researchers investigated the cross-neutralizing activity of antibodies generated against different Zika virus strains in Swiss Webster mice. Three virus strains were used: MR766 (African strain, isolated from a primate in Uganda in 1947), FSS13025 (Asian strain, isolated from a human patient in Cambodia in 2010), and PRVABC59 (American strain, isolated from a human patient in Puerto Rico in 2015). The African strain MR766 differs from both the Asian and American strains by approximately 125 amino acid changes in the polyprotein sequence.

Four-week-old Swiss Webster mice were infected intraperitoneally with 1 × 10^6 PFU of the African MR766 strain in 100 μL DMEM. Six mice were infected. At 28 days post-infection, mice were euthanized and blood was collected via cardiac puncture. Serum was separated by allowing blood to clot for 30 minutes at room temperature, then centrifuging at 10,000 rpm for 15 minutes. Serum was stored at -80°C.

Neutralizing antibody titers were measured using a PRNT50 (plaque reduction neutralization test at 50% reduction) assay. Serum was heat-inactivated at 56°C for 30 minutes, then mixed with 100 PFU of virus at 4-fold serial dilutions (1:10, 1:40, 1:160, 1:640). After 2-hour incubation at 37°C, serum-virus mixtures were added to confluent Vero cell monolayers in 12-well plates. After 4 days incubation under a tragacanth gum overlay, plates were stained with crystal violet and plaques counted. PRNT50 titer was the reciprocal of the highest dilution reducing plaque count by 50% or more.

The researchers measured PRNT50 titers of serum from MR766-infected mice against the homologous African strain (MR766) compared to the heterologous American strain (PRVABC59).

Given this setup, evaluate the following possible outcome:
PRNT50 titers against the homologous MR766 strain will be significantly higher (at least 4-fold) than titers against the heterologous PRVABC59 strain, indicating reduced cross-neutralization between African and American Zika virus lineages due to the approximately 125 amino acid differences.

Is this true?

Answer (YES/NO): YES